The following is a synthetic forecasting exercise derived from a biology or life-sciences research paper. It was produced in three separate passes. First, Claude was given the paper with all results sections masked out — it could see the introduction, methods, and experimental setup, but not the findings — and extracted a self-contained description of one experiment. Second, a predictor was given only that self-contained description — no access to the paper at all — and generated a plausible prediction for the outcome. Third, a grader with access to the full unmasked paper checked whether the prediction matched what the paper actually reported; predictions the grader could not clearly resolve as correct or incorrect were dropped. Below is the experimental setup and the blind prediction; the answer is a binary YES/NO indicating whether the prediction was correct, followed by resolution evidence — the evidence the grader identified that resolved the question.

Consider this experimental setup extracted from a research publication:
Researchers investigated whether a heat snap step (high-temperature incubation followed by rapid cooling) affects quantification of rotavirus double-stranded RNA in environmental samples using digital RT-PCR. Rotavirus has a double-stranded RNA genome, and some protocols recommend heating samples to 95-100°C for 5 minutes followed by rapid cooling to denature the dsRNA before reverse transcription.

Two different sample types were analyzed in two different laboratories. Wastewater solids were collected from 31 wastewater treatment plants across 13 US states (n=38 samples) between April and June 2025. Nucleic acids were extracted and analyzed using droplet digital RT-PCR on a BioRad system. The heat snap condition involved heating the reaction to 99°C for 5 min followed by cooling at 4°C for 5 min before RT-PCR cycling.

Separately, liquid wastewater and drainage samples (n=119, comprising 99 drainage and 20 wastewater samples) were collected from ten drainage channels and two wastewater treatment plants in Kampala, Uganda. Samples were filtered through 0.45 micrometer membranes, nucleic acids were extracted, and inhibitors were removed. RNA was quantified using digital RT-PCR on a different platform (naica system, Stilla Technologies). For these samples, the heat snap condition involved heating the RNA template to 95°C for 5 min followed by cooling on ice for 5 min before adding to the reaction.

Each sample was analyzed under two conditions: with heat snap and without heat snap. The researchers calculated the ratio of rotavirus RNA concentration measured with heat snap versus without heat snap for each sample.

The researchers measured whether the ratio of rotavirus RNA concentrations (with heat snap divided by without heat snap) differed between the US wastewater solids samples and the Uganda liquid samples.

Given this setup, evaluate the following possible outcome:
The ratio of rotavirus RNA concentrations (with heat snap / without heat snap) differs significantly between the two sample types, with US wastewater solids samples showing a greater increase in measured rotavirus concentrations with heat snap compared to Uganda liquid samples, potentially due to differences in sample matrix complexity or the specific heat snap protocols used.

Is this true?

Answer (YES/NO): NO